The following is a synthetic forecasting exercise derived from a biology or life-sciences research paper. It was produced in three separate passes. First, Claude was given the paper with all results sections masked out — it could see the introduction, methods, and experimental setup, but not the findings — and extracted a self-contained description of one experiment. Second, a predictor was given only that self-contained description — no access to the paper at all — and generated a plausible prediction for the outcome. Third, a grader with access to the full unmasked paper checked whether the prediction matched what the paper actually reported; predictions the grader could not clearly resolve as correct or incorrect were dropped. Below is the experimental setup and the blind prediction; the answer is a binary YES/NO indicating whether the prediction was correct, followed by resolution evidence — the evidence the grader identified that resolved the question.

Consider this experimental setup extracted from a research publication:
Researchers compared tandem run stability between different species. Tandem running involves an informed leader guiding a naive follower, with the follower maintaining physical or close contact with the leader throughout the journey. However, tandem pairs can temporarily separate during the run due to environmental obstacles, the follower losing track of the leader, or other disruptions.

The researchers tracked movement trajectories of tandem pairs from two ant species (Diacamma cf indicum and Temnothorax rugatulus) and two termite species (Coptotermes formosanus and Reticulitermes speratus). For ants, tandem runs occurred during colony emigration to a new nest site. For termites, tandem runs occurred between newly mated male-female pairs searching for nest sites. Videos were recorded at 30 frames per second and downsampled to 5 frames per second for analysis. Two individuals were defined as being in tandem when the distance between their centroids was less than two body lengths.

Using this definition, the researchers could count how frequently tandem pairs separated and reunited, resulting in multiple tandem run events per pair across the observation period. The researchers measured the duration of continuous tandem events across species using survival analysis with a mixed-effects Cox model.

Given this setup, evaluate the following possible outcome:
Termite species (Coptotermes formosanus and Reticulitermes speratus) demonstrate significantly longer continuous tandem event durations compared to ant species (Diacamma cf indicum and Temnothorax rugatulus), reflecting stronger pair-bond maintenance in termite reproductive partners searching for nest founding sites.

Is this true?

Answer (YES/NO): NO